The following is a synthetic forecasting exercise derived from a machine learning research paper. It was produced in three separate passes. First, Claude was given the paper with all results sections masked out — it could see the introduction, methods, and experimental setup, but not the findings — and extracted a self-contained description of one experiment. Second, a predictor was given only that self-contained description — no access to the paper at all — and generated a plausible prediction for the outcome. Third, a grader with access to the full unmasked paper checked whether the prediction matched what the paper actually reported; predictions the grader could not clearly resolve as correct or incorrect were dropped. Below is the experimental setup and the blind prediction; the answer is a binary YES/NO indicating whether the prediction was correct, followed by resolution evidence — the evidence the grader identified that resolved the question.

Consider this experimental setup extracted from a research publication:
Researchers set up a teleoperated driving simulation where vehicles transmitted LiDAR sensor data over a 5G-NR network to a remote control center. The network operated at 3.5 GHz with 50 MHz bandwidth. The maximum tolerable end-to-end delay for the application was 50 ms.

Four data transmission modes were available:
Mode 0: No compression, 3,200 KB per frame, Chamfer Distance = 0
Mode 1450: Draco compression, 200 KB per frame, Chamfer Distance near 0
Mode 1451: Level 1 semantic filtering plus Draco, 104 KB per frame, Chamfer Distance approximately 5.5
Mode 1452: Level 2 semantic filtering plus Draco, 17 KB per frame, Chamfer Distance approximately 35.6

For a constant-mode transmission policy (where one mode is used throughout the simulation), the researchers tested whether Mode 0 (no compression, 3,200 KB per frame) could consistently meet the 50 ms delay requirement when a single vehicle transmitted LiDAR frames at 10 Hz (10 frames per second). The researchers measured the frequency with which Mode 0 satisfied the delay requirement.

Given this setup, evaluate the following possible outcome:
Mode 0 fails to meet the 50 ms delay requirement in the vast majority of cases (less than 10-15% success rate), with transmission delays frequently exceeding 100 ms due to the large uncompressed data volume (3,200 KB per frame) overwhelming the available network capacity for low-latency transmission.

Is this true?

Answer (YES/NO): NO